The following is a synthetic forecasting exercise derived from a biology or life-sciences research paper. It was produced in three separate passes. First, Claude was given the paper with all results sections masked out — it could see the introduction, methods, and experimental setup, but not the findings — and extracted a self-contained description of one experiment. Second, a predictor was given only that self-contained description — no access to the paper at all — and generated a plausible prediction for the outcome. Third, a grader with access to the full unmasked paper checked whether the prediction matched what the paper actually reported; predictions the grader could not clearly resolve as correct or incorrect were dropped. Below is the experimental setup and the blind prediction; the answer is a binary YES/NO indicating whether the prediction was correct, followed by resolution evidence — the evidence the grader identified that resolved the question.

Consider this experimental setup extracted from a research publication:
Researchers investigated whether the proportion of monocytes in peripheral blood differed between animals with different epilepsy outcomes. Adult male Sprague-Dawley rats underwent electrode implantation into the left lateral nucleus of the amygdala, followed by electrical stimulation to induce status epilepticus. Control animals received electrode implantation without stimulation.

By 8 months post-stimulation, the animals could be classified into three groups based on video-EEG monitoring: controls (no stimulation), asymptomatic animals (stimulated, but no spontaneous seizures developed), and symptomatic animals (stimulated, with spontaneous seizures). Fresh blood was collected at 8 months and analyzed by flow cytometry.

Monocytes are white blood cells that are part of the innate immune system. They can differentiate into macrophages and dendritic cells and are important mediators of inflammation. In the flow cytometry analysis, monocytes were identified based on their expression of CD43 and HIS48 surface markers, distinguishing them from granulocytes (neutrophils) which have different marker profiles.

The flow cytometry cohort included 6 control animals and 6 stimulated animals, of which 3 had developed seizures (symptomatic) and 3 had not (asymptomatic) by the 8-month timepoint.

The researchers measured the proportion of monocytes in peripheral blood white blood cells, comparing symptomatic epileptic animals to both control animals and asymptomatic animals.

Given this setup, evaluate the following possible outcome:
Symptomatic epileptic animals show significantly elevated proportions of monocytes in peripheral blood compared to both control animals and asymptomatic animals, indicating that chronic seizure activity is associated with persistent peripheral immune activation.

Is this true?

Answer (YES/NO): NO